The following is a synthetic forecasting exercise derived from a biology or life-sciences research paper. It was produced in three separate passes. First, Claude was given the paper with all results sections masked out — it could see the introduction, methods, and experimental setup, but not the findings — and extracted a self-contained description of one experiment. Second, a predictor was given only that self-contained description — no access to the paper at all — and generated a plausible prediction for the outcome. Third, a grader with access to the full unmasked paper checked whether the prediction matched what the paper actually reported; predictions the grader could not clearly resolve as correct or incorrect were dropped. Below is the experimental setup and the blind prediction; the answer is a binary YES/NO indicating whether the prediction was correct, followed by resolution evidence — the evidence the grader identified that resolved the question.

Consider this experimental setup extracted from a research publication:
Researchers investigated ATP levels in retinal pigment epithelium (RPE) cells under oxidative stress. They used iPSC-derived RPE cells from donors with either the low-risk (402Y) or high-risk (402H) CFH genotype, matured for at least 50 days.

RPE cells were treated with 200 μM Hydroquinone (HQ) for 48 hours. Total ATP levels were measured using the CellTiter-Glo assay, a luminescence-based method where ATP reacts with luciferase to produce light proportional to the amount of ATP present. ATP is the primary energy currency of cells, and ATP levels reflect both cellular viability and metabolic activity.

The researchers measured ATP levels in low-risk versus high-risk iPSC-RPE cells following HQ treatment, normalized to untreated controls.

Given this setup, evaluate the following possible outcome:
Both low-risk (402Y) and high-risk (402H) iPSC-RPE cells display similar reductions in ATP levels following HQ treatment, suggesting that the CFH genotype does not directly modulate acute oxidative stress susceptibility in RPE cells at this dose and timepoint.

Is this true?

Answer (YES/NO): NO